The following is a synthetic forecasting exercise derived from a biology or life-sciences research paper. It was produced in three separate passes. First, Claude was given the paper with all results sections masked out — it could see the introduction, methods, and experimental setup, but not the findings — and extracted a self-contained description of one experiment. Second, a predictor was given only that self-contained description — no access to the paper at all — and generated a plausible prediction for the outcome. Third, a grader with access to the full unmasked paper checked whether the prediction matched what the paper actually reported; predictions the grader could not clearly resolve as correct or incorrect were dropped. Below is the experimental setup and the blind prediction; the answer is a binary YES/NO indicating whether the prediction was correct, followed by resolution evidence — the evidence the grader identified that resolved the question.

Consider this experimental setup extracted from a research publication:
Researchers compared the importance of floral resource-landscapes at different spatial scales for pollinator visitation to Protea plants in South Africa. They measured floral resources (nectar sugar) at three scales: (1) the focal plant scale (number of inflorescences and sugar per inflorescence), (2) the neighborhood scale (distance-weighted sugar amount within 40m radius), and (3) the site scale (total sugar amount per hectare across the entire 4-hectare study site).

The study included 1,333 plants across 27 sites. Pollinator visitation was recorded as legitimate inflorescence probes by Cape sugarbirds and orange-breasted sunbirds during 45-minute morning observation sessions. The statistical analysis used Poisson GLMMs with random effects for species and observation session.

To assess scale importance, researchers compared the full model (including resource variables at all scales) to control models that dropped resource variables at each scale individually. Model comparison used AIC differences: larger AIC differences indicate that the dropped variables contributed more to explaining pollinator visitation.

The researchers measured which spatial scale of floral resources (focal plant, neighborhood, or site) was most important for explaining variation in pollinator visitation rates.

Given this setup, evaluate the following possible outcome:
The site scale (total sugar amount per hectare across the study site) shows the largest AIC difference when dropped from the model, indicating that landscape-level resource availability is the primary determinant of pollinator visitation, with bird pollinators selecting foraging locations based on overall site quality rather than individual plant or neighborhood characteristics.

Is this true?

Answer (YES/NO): YES